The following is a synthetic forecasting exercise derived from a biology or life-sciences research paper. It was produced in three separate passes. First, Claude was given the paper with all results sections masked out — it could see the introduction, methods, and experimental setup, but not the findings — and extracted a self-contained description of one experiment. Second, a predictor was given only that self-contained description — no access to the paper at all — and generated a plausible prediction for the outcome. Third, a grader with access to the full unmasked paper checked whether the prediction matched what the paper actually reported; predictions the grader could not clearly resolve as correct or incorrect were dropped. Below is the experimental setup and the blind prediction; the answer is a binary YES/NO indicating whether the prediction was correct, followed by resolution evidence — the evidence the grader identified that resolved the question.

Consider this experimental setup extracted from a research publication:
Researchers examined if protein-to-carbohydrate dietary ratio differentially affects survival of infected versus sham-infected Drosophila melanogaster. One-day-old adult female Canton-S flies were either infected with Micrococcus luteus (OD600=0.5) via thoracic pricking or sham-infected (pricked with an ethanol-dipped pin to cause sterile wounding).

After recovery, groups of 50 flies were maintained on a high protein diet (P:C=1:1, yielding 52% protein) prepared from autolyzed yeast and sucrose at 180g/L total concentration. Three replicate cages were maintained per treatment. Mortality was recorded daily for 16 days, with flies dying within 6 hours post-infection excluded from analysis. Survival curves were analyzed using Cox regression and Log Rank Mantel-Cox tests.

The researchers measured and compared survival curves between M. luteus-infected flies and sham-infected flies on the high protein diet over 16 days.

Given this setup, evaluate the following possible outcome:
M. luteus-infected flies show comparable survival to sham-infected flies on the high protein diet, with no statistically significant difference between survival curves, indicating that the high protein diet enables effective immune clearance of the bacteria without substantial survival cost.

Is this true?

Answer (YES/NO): NO